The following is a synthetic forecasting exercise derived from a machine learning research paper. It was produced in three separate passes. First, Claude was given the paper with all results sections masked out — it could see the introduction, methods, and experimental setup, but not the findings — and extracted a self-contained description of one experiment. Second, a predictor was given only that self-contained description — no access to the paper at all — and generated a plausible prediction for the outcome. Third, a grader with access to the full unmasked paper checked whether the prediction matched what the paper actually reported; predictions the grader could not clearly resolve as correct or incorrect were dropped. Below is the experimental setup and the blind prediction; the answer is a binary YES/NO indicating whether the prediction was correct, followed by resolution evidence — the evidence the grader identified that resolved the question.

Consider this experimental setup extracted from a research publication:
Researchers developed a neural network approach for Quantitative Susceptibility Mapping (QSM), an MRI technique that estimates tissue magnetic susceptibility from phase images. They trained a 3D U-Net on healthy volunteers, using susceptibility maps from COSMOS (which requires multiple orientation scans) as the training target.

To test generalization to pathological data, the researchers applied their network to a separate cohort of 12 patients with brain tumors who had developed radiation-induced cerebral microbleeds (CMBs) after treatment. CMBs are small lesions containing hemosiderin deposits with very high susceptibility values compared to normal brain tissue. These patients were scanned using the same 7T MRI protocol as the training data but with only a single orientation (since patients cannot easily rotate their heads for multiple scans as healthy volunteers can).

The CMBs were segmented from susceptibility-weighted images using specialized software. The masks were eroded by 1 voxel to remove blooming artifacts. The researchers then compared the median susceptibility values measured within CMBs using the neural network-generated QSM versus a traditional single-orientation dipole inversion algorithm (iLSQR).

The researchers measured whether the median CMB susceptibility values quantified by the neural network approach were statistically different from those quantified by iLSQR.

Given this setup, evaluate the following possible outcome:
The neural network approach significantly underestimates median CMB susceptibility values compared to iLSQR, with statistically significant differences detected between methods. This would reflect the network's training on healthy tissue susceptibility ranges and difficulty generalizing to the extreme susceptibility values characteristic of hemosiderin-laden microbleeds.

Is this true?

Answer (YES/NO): NO